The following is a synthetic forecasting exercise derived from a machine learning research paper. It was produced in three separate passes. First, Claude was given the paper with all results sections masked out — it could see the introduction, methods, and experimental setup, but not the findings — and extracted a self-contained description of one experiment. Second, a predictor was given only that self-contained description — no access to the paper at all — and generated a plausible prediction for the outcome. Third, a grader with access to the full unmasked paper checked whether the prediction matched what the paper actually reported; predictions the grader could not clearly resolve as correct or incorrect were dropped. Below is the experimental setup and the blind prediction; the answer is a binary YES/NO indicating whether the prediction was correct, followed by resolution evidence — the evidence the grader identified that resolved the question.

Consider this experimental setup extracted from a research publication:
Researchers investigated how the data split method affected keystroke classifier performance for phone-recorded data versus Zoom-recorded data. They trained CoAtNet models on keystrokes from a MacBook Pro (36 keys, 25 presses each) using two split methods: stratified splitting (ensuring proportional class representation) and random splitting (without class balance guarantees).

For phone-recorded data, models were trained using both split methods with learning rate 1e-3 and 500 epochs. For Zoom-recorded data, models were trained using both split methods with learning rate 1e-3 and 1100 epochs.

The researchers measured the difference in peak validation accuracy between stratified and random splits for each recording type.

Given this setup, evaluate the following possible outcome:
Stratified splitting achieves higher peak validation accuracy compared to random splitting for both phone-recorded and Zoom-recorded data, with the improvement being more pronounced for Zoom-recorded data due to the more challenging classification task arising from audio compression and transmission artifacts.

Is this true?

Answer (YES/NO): NO